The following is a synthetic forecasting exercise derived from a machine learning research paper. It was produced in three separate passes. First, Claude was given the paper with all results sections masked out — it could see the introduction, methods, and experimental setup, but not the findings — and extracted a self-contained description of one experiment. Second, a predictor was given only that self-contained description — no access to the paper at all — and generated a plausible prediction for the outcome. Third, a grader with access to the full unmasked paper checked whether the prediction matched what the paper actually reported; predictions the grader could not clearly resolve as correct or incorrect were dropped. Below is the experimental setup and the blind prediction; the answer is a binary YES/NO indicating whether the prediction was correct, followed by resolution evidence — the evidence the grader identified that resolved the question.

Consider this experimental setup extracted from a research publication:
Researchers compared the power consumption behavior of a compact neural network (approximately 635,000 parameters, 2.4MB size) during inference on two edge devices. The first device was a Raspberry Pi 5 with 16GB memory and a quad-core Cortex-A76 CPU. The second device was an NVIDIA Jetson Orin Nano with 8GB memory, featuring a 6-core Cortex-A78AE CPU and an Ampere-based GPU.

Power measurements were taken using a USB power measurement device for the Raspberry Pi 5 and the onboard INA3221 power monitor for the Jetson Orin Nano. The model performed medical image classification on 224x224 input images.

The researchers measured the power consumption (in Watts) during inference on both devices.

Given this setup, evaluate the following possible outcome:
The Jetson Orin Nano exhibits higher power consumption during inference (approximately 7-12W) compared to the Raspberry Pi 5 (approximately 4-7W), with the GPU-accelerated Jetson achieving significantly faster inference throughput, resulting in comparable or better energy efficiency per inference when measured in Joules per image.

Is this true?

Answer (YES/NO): NO